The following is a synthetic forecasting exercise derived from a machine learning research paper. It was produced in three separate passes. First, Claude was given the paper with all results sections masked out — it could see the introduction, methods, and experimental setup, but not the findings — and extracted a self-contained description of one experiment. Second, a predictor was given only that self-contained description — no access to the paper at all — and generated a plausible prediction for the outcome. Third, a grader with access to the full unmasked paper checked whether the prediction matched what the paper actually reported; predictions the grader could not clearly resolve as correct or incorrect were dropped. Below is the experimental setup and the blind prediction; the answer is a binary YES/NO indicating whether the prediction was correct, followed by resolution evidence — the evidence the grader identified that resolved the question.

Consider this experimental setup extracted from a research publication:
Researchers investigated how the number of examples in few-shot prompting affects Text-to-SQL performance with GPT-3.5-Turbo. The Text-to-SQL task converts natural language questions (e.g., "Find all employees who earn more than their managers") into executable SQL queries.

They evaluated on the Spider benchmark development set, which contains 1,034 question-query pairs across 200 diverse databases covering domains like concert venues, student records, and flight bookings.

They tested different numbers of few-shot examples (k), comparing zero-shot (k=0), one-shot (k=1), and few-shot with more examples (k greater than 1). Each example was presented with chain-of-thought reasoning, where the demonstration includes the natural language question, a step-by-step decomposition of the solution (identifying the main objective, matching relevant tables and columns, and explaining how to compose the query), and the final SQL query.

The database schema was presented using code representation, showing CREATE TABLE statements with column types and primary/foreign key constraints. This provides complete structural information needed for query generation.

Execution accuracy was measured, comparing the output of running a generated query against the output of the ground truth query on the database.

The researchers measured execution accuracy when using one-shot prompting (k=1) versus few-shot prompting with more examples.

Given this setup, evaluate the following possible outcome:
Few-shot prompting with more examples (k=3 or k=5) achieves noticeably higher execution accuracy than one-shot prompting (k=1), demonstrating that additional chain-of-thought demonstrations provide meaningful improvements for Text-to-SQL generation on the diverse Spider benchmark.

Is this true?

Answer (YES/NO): NO